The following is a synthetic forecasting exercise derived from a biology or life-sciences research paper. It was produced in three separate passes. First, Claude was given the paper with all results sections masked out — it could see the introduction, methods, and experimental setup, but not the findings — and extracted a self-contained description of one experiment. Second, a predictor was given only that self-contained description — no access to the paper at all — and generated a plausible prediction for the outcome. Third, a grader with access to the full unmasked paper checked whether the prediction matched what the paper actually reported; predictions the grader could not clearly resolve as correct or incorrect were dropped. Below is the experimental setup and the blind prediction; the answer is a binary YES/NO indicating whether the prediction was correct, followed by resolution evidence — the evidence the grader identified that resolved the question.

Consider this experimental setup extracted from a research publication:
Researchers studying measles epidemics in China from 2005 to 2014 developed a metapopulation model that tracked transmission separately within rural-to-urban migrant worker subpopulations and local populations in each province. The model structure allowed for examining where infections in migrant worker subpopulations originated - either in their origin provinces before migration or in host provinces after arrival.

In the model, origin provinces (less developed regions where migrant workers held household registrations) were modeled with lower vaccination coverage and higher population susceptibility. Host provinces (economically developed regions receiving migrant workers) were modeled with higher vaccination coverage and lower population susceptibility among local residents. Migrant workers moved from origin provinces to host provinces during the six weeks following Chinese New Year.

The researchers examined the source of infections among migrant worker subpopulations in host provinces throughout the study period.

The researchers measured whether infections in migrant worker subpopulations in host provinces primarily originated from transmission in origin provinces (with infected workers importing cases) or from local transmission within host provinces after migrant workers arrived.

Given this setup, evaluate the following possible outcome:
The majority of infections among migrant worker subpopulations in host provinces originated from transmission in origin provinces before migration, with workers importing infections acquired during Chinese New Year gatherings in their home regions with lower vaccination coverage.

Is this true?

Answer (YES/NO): NO